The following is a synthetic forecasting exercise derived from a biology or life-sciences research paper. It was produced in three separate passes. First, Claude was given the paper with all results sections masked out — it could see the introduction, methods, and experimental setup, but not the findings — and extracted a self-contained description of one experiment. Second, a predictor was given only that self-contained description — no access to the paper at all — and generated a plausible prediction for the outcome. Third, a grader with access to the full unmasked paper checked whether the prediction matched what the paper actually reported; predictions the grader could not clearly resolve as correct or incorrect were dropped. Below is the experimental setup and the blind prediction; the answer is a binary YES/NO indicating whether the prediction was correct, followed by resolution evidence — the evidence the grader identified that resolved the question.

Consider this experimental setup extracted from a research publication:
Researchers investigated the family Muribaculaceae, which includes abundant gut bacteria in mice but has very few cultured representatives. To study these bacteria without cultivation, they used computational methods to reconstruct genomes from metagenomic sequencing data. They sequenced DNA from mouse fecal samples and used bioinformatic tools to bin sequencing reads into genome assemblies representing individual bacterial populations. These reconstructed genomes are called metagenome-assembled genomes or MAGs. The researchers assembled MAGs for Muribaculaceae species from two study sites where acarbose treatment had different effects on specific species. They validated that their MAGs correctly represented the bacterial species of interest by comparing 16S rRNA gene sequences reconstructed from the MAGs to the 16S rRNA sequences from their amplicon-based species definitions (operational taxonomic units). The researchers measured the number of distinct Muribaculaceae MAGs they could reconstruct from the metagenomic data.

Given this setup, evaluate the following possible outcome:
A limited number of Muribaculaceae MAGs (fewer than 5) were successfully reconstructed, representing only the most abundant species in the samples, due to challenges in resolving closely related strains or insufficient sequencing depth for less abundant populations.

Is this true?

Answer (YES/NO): NO